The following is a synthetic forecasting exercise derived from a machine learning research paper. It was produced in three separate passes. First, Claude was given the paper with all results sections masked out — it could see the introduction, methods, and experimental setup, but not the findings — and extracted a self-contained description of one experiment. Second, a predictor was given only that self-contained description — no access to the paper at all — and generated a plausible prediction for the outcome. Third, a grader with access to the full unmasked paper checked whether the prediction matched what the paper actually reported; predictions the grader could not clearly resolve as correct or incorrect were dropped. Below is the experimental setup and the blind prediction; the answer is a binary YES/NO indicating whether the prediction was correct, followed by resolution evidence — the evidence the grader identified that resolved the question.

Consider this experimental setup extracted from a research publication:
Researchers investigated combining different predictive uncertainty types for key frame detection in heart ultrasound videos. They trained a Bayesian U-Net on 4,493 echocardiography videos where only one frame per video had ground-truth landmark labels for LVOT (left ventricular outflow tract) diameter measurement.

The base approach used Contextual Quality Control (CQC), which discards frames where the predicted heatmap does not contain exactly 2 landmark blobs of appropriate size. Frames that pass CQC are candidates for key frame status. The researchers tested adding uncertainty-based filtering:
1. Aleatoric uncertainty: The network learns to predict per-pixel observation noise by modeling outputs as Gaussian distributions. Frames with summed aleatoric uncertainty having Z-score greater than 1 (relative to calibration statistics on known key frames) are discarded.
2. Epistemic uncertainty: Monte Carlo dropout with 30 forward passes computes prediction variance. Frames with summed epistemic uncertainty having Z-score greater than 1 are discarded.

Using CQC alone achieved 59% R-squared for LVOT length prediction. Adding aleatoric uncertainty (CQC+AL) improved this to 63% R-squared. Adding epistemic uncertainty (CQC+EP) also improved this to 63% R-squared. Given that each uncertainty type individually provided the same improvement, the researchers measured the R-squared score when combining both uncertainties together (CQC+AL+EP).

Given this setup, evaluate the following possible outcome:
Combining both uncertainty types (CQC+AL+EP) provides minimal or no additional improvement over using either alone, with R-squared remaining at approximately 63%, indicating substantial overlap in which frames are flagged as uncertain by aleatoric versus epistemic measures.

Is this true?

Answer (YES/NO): NO